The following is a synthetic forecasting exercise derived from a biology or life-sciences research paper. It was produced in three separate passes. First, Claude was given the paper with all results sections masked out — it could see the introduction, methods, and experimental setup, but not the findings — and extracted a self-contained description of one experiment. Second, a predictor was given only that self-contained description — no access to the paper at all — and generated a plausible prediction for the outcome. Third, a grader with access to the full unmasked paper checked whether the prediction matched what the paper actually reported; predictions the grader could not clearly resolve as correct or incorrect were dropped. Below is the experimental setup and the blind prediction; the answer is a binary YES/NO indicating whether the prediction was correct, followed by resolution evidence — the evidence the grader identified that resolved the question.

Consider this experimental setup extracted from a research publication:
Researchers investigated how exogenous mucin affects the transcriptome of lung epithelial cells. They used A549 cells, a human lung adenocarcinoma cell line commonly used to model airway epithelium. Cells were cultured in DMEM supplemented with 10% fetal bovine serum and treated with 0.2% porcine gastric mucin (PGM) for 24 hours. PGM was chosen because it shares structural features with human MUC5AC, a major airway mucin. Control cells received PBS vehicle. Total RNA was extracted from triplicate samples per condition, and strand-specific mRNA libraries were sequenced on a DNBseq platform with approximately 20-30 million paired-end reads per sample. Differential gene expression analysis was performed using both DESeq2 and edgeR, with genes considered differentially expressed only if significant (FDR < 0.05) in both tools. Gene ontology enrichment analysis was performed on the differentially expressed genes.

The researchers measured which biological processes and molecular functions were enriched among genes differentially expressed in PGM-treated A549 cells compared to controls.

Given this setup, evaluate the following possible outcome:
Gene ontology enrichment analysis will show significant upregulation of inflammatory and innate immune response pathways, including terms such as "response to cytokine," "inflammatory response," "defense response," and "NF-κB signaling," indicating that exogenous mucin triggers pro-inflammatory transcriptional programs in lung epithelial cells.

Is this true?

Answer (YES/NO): NO